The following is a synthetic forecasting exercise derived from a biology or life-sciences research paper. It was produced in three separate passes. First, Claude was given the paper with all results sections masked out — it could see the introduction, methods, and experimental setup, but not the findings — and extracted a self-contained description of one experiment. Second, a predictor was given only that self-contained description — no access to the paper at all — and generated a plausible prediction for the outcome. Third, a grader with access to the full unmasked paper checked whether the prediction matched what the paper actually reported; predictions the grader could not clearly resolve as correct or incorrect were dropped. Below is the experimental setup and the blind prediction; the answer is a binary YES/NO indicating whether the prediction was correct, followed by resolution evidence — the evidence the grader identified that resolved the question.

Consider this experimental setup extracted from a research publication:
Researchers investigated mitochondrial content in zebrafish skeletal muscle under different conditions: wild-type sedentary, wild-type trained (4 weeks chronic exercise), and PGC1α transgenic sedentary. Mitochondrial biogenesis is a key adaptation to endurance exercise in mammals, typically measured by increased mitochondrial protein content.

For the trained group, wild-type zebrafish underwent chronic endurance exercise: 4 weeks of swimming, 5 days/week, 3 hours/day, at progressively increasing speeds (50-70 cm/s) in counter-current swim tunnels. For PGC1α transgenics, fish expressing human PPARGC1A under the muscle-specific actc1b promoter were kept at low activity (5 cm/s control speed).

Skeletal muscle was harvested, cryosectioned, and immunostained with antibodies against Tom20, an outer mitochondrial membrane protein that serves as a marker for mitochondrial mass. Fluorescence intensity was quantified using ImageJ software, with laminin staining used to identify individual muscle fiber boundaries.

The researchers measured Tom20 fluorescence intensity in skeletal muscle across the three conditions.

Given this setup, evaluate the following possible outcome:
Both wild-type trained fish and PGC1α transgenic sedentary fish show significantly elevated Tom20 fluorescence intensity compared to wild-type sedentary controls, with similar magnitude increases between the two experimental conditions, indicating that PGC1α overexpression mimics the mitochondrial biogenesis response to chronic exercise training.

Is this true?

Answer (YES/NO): NO